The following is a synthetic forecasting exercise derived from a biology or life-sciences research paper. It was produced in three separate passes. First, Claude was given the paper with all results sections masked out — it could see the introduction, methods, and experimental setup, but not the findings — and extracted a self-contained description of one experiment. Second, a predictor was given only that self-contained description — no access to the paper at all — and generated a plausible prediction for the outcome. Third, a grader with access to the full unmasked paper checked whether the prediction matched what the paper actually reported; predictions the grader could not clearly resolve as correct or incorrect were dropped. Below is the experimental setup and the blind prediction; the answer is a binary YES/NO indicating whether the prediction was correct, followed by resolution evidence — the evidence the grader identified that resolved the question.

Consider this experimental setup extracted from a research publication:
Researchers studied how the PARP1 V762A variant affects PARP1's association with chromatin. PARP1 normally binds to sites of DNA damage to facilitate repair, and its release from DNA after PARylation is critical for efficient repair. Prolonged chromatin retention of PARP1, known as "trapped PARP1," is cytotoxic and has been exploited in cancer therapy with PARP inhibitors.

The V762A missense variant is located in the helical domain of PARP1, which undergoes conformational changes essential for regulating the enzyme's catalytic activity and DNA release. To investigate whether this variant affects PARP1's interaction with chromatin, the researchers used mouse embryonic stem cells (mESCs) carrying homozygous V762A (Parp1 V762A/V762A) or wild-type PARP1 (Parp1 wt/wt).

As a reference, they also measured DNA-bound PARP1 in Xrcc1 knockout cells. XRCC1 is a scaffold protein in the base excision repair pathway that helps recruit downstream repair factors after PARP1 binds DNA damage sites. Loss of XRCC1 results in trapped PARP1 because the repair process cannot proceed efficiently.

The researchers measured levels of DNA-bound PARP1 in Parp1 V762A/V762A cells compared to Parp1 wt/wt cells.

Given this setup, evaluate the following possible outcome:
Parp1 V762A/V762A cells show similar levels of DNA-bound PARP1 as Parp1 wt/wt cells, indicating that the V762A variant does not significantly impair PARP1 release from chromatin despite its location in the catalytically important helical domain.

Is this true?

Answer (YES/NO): NO